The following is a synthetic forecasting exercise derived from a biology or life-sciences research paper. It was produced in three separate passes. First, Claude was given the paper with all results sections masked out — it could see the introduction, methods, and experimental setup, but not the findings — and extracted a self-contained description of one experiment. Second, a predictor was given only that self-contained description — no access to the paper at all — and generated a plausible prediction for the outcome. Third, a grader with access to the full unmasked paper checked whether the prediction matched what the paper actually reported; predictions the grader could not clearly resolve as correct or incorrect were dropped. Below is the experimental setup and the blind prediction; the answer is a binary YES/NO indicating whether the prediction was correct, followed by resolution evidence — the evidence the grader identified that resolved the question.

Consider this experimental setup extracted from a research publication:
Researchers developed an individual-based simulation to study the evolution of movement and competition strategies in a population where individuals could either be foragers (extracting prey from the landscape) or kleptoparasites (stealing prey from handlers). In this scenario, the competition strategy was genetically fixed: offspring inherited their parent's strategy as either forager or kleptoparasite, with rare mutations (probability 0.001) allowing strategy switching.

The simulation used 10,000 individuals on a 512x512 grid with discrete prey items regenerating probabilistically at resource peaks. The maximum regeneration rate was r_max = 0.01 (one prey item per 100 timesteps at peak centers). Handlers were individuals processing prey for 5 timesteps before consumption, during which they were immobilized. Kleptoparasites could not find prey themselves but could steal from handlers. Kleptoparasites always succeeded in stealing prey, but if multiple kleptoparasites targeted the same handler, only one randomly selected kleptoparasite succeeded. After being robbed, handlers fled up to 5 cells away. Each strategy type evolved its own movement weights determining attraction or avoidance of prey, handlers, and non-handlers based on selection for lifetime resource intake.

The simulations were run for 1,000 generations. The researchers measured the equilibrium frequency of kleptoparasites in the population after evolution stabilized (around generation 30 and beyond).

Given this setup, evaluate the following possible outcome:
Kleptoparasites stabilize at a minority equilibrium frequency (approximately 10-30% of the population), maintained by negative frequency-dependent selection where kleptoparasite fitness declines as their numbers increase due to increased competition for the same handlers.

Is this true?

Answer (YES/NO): NO